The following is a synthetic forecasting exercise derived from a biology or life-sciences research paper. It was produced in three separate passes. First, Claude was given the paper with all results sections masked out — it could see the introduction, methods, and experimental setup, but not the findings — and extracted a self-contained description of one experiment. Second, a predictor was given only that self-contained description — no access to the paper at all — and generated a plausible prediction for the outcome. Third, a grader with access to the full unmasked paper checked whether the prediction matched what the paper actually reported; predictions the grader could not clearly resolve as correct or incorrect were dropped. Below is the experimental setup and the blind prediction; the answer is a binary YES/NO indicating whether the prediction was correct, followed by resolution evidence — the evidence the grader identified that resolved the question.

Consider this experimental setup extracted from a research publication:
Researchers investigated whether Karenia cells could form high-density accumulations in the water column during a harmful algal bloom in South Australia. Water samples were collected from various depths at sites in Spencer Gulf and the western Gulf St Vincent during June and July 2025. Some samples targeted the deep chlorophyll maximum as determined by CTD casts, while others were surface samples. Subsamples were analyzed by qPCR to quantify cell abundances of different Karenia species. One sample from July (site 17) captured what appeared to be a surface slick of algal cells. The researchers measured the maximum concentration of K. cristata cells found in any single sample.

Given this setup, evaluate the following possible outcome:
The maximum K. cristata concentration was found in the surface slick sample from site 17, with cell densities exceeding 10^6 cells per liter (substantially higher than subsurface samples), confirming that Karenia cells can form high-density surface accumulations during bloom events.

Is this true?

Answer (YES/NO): YES